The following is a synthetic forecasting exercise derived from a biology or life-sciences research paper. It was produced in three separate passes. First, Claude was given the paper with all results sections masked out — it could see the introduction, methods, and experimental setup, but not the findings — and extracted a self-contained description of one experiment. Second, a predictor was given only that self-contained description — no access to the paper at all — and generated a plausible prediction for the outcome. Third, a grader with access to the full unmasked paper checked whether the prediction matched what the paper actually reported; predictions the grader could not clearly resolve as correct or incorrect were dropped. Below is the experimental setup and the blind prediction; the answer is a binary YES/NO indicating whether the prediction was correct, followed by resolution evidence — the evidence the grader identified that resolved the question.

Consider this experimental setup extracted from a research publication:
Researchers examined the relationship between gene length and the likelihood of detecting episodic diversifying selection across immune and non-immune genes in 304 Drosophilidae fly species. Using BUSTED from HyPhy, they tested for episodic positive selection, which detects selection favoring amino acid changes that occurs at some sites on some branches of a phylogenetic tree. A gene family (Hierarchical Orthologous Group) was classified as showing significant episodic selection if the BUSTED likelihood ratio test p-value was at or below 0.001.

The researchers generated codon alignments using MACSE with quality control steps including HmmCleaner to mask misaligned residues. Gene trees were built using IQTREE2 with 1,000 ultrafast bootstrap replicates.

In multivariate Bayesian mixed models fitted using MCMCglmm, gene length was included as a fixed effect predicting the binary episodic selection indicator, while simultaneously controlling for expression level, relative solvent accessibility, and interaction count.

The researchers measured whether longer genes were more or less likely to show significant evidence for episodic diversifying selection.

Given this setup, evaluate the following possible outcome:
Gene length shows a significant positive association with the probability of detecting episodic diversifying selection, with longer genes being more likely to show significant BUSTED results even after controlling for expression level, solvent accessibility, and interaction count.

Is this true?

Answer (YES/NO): YES